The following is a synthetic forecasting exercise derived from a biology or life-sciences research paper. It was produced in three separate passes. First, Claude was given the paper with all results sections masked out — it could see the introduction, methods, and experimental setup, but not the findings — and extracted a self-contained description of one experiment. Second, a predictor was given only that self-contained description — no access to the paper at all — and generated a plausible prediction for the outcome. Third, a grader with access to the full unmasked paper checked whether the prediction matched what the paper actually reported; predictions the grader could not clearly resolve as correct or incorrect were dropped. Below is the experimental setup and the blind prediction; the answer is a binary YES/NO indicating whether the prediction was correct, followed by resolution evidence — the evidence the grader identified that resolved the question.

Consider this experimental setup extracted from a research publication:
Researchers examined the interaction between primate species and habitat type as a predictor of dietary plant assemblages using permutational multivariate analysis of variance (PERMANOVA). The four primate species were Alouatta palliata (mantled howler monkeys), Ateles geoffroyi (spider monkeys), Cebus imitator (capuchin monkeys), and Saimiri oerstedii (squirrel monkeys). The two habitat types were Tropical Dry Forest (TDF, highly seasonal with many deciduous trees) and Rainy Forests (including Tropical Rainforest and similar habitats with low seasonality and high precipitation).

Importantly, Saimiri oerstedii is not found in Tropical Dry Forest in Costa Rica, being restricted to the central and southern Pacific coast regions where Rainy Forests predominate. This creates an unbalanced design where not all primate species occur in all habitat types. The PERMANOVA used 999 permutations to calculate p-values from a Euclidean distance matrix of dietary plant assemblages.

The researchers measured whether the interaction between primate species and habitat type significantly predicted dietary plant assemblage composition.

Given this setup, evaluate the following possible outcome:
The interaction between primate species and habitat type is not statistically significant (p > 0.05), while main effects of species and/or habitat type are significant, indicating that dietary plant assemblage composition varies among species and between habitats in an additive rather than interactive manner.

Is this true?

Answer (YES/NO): YES